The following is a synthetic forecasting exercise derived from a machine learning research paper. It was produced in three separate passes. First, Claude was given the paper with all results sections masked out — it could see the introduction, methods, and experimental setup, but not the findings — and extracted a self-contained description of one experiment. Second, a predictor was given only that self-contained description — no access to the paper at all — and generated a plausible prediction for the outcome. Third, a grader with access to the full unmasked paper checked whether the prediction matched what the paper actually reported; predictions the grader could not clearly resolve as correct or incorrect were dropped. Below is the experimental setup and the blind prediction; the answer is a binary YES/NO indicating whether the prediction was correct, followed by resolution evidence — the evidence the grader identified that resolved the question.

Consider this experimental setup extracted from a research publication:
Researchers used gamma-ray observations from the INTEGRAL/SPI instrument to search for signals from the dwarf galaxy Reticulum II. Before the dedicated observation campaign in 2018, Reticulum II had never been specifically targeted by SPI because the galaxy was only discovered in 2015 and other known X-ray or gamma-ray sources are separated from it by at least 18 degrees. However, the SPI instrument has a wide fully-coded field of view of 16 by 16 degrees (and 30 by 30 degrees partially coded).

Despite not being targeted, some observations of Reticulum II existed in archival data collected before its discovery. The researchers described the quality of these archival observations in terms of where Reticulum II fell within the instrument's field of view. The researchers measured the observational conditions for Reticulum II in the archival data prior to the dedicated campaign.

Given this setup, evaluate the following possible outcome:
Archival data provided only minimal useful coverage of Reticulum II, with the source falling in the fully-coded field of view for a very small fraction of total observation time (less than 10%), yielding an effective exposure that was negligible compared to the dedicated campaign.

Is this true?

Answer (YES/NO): NO